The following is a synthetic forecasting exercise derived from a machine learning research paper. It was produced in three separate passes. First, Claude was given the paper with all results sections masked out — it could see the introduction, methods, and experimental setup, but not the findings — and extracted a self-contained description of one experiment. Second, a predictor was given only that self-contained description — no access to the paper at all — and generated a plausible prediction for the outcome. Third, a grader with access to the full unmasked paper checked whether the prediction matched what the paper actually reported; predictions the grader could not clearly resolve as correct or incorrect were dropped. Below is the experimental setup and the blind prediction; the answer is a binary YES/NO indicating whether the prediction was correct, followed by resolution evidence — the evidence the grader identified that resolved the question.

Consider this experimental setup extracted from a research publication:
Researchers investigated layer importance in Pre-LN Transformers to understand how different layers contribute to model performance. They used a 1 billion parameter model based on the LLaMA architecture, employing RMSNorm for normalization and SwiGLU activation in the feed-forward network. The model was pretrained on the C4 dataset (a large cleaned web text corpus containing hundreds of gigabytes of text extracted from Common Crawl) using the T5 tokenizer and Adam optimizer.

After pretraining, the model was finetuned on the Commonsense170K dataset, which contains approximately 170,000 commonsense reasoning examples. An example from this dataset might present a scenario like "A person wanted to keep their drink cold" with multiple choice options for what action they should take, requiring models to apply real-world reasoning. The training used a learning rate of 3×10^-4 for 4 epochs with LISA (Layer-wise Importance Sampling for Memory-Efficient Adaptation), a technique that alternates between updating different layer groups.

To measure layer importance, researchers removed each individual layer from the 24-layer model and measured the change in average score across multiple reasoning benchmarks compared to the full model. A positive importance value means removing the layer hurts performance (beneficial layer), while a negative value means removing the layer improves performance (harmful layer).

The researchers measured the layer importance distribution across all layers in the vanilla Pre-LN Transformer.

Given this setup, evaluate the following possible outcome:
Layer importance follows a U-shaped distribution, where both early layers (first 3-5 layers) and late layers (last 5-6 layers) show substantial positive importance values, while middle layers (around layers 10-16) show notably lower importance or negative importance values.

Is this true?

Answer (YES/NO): NO